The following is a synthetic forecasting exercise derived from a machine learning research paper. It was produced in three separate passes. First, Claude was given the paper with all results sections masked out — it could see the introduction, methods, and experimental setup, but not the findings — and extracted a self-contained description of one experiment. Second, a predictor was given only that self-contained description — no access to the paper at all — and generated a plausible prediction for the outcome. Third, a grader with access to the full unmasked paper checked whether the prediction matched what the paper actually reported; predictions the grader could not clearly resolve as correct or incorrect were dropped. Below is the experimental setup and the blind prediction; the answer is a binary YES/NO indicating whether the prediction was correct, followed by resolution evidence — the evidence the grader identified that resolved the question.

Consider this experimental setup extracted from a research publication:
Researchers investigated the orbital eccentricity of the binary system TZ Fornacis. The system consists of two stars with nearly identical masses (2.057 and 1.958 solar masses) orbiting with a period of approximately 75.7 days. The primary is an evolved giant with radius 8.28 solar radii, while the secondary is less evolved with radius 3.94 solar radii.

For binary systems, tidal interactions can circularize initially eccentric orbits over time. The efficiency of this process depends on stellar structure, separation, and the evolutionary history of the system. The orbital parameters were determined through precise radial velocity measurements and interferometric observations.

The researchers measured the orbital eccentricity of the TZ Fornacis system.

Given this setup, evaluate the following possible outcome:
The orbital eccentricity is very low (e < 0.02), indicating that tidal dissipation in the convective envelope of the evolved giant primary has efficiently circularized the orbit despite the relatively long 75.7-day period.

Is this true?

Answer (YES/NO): YES